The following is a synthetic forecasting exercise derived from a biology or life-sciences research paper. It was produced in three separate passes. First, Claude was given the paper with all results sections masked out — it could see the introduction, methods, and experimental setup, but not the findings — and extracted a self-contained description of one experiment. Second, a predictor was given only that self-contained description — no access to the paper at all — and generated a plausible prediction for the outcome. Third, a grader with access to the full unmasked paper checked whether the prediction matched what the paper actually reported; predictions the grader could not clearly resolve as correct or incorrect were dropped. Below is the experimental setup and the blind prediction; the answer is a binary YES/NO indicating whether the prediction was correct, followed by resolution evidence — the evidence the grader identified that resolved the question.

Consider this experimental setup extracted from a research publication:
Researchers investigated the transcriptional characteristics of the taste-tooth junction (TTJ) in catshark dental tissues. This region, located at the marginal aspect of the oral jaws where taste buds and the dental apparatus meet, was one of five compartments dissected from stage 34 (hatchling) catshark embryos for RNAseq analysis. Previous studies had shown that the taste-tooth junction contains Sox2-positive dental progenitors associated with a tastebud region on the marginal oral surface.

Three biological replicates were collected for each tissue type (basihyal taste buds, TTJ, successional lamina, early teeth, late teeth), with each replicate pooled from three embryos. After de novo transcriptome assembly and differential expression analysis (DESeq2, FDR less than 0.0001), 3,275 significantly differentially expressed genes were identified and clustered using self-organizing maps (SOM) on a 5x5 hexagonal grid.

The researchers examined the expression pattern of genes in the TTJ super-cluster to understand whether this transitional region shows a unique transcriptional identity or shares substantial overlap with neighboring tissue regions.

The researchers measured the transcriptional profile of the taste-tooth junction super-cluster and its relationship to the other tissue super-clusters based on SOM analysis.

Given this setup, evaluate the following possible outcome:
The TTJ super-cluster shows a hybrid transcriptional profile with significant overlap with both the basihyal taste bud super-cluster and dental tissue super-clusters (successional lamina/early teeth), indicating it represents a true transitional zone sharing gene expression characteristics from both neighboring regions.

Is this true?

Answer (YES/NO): YES